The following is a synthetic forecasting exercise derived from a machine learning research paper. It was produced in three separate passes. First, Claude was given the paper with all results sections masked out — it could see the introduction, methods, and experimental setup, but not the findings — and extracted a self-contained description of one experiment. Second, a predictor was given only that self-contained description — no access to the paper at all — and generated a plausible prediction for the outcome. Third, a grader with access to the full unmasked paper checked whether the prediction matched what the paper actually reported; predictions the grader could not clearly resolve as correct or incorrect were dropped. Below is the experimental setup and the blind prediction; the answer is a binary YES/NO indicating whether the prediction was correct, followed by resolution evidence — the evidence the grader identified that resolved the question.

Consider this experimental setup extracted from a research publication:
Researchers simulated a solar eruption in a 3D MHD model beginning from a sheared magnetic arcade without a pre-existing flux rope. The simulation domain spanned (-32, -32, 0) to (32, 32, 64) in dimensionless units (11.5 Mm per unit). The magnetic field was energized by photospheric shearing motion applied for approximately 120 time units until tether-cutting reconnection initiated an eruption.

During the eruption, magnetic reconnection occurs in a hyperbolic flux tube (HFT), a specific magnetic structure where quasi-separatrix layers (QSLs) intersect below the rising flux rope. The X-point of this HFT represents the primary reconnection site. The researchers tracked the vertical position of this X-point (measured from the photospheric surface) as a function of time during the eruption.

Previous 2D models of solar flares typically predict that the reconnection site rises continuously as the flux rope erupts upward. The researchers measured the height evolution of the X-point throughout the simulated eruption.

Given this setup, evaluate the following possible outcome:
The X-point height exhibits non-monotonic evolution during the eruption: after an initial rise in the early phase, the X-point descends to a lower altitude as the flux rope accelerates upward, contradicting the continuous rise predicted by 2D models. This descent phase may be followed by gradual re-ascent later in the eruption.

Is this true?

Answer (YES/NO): NO